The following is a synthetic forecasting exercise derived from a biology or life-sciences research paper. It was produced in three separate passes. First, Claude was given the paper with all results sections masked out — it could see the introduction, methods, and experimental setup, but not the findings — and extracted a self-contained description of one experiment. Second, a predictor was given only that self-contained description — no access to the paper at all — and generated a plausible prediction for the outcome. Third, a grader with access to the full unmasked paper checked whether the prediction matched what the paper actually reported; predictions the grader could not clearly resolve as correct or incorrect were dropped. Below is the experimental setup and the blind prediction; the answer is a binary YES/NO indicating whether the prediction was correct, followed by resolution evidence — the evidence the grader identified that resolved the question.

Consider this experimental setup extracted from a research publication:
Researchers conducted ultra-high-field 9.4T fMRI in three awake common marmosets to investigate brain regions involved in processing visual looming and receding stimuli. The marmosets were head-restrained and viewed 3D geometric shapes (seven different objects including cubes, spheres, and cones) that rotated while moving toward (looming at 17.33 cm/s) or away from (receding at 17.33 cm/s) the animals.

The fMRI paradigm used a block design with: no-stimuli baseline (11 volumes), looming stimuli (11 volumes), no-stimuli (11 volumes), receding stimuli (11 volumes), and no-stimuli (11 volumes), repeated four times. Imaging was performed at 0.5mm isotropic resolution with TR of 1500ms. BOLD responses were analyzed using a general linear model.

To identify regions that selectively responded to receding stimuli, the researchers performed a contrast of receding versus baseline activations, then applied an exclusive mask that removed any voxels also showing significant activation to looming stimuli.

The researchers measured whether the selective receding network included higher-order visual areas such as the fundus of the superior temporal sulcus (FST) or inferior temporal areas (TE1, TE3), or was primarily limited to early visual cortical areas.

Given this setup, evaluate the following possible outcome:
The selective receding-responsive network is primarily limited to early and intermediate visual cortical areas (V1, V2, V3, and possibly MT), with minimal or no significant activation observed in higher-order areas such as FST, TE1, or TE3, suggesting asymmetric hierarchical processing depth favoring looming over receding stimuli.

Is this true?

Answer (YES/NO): NO